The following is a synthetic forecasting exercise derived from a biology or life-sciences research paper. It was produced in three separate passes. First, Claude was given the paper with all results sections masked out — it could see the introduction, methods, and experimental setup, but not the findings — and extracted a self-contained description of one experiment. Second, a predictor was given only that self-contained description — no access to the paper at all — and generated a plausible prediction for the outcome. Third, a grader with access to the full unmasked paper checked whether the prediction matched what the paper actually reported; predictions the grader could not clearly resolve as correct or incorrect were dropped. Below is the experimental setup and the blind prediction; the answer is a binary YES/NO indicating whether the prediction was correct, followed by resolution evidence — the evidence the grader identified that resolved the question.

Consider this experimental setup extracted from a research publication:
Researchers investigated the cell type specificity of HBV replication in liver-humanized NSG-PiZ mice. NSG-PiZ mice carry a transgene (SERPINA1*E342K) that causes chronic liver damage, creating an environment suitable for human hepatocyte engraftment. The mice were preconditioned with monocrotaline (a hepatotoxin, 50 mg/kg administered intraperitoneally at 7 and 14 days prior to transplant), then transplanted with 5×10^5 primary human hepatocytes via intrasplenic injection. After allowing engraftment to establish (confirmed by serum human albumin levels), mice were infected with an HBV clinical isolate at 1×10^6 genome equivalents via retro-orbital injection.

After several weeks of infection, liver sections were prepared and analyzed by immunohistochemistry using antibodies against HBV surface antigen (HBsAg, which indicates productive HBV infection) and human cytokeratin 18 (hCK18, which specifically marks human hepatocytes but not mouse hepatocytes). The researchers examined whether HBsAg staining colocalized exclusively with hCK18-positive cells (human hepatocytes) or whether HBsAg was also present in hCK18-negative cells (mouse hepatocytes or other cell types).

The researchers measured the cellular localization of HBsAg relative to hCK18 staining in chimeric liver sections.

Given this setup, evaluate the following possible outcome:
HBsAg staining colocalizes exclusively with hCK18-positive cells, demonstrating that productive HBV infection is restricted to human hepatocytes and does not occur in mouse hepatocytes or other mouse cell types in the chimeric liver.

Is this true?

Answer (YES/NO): YES